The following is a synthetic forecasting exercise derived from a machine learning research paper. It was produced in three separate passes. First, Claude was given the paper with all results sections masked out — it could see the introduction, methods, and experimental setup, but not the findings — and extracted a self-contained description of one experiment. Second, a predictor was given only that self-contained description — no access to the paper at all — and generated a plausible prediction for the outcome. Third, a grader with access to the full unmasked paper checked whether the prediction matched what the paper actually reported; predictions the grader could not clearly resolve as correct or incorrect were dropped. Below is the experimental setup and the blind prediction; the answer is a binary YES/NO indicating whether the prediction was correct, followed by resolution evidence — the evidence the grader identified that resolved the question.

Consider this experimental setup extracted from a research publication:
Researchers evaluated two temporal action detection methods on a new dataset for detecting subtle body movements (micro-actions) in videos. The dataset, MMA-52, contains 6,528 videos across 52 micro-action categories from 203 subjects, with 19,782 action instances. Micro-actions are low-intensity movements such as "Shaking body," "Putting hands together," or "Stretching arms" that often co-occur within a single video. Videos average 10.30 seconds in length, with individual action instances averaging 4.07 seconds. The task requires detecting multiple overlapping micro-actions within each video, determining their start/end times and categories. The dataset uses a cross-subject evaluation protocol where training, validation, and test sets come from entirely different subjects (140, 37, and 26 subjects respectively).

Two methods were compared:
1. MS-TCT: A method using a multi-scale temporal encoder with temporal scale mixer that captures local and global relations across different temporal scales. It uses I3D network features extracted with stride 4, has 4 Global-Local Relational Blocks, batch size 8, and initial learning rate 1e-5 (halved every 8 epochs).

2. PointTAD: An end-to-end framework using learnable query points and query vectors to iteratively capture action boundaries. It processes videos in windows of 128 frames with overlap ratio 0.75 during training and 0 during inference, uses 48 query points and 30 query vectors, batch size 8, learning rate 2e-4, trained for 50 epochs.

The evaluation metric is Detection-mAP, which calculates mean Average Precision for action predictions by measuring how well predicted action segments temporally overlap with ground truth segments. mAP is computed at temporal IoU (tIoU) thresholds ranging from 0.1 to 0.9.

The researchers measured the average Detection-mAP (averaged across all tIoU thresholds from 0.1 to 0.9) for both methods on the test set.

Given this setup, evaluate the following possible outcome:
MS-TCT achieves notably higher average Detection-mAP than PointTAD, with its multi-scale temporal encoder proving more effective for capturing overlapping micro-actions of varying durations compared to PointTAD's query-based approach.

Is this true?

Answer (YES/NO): NO